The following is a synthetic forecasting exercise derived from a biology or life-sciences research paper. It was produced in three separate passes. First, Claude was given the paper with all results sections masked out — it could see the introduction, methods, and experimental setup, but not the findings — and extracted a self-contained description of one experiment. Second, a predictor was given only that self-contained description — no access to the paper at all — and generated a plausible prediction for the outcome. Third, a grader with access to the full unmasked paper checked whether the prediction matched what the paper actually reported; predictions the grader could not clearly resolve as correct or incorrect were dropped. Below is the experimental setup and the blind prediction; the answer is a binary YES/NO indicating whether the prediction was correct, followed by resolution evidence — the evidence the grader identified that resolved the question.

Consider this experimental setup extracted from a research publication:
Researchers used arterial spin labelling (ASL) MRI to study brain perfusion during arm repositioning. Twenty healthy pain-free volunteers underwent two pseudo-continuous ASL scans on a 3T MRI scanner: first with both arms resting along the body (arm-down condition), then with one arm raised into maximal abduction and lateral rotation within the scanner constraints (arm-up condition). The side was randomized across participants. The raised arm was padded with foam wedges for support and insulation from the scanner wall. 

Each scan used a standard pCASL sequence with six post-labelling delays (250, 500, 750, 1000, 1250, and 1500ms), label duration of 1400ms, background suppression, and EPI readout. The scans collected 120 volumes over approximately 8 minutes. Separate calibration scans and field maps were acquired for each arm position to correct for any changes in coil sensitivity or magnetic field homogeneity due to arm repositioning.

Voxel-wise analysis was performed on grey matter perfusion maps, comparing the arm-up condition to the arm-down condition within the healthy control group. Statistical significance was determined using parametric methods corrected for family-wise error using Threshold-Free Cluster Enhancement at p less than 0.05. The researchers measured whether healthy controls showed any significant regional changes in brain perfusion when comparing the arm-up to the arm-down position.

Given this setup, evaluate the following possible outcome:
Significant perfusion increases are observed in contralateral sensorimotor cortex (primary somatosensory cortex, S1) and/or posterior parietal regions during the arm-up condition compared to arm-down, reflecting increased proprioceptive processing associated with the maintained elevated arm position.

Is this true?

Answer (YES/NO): NO